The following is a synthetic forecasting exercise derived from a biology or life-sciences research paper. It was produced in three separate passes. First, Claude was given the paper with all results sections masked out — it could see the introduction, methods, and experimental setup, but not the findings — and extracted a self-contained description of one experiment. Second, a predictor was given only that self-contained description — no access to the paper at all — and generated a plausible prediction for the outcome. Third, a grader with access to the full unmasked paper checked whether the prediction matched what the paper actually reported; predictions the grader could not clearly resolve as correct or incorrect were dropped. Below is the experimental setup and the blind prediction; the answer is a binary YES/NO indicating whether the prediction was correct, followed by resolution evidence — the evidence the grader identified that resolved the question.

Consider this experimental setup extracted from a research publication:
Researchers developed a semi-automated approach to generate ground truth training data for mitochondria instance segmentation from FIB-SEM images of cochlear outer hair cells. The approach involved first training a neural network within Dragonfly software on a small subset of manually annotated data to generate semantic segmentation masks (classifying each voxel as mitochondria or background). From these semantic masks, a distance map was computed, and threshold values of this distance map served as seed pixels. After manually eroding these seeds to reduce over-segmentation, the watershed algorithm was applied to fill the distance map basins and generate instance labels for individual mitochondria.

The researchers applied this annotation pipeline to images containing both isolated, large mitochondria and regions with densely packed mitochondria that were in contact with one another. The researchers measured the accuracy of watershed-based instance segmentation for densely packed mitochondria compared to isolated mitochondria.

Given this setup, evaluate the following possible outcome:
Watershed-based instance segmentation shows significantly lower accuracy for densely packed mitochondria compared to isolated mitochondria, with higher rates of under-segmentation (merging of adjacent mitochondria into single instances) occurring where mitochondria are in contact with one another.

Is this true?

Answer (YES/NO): YES